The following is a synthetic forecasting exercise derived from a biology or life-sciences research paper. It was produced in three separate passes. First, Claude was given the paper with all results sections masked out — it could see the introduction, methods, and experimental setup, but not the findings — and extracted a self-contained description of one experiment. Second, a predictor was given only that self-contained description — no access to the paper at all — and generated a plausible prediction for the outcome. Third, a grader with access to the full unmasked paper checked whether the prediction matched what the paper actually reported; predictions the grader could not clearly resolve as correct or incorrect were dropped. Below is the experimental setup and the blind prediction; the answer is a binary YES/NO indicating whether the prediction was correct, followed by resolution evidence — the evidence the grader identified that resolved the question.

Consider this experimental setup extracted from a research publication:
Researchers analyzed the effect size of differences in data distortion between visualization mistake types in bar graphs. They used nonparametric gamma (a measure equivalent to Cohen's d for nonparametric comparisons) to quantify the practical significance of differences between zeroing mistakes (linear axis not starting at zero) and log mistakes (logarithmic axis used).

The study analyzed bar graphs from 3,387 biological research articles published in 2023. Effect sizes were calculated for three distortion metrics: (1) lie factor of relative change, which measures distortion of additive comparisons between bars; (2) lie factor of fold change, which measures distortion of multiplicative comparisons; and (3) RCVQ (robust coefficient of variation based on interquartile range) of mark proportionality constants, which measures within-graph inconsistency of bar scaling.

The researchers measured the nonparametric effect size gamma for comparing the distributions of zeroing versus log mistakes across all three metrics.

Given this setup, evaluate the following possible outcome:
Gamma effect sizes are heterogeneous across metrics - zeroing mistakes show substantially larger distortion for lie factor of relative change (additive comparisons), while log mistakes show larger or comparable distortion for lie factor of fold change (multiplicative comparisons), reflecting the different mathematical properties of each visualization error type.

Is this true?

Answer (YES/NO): NO